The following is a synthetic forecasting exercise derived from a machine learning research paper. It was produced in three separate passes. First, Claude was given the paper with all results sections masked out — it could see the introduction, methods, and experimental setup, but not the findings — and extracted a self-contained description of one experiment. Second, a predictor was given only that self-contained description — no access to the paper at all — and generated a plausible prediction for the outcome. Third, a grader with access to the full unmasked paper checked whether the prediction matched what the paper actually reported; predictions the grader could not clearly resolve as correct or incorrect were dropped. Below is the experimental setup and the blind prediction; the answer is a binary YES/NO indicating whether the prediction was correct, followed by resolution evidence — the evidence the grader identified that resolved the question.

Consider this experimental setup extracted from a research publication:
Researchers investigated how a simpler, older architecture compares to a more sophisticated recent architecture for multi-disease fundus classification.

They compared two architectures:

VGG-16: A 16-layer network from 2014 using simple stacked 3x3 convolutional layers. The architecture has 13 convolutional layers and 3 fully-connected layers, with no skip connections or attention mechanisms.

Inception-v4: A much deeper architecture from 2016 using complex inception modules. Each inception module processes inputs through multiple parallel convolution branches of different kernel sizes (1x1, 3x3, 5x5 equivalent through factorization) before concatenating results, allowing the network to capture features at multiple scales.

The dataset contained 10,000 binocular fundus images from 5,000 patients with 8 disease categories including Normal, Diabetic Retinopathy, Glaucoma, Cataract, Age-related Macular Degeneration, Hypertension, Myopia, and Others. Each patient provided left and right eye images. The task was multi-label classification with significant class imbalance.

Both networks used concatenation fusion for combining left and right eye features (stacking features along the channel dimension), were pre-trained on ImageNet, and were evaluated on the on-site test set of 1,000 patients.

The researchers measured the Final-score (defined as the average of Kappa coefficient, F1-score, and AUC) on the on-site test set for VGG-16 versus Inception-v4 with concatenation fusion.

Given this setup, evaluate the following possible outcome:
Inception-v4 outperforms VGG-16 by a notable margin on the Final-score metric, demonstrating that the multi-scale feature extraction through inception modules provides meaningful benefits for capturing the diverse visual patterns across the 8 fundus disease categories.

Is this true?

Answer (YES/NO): NO